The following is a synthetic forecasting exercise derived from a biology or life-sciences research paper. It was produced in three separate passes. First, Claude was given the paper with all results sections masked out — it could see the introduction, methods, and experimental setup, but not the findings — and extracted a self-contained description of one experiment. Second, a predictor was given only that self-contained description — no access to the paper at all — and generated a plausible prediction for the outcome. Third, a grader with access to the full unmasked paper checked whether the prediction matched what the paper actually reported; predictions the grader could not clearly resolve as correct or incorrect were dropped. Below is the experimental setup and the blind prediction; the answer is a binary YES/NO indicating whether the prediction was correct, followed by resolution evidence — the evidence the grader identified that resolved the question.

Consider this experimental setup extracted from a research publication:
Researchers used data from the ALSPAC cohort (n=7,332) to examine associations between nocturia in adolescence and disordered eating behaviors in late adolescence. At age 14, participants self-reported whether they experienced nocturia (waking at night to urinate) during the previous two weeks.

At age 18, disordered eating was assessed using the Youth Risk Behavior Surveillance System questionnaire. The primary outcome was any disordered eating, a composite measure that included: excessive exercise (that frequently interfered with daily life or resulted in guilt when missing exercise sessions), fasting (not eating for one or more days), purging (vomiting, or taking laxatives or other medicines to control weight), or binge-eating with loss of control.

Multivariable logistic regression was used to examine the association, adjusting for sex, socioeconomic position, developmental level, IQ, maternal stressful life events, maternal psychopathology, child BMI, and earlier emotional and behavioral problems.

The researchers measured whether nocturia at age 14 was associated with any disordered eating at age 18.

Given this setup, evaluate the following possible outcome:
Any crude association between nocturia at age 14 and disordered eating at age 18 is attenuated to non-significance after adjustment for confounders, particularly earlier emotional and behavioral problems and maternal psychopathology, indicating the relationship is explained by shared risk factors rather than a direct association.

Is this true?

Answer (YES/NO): NO